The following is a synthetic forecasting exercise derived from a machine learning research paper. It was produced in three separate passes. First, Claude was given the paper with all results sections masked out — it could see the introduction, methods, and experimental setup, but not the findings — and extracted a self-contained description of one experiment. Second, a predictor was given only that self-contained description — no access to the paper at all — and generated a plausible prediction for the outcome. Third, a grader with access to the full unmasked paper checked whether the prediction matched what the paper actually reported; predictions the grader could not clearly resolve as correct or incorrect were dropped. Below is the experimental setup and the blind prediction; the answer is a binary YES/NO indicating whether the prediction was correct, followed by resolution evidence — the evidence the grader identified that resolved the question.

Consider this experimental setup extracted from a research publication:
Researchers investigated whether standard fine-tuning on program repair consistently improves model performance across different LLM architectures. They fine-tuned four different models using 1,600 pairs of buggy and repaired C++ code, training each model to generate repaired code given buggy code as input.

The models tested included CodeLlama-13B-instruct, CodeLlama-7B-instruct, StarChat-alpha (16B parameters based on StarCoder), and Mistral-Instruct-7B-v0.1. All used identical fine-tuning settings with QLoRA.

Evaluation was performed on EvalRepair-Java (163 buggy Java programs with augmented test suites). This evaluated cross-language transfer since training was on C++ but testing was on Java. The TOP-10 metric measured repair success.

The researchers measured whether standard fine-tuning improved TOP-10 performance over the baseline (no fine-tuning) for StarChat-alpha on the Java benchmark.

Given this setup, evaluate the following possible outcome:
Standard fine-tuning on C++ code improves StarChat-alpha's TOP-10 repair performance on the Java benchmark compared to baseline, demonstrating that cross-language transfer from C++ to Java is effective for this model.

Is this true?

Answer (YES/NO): NO